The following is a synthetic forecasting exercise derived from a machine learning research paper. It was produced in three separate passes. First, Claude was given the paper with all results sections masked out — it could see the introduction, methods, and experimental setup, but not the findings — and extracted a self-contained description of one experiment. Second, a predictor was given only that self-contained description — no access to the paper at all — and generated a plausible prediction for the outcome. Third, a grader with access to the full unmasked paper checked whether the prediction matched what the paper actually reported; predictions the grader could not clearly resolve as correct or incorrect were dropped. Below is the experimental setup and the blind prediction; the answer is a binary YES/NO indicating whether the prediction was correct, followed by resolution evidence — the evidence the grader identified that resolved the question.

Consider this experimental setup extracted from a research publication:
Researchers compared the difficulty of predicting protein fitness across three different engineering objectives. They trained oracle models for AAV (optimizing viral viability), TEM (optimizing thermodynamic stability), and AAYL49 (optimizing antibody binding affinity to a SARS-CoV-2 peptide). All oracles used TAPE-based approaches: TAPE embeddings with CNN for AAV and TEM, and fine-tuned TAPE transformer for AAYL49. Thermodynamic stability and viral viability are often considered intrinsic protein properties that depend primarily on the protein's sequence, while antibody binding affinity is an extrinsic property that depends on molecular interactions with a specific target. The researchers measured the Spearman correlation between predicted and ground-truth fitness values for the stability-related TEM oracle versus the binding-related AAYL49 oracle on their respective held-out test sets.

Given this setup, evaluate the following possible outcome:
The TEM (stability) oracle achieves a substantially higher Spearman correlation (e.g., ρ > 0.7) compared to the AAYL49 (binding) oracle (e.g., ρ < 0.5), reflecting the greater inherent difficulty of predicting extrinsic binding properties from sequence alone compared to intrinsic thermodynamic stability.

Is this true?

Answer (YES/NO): NO